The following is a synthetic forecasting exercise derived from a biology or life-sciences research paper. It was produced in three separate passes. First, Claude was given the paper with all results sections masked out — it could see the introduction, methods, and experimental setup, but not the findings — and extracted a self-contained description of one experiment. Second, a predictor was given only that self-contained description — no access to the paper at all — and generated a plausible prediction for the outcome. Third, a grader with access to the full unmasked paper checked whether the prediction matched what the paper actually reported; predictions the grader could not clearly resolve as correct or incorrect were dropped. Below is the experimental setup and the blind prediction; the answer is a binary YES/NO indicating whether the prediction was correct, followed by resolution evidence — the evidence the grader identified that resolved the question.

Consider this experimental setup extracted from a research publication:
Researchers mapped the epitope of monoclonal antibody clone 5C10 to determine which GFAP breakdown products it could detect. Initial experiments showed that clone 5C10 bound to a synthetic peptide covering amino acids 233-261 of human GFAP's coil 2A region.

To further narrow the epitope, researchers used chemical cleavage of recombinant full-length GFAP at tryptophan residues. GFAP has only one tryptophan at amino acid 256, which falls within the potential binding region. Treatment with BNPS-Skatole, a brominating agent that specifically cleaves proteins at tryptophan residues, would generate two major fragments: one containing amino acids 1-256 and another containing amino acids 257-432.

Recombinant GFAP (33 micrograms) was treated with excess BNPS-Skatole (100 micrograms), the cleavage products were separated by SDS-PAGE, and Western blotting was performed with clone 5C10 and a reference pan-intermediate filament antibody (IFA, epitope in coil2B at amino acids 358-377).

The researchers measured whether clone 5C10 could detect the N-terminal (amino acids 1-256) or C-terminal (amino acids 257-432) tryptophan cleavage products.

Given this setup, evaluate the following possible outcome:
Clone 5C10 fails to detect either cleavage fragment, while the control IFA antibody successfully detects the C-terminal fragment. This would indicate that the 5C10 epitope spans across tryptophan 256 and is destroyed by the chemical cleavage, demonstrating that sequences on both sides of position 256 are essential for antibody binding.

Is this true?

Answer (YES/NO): NO